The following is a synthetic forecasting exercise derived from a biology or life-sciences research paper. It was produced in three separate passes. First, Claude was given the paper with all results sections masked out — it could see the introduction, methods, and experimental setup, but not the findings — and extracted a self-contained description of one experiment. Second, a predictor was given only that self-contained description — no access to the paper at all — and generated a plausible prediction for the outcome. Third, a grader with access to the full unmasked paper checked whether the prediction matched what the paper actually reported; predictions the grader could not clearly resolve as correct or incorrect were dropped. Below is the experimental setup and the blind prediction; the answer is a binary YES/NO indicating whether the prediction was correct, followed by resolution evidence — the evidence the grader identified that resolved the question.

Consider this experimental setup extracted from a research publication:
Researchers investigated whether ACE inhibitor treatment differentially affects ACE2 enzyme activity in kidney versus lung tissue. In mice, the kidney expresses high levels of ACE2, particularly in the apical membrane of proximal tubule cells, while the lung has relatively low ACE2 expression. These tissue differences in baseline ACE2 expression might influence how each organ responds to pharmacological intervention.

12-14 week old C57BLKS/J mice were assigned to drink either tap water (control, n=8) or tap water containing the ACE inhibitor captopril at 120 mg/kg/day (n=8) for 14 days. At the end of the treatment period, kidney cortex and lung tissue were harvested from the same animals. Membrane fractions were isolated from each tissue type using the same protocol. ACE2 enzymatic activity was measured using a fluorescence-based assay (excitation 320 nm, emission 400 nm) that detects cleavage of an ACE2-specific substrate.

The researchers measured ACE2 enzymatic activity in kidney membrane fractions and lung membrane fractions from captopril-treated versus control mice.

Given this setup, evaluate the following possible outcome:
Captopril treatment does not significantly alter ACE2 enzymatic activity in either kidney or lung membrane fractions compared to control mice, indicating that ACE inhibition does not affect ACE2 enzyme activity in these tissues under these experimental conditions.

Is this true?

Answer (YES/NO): YES